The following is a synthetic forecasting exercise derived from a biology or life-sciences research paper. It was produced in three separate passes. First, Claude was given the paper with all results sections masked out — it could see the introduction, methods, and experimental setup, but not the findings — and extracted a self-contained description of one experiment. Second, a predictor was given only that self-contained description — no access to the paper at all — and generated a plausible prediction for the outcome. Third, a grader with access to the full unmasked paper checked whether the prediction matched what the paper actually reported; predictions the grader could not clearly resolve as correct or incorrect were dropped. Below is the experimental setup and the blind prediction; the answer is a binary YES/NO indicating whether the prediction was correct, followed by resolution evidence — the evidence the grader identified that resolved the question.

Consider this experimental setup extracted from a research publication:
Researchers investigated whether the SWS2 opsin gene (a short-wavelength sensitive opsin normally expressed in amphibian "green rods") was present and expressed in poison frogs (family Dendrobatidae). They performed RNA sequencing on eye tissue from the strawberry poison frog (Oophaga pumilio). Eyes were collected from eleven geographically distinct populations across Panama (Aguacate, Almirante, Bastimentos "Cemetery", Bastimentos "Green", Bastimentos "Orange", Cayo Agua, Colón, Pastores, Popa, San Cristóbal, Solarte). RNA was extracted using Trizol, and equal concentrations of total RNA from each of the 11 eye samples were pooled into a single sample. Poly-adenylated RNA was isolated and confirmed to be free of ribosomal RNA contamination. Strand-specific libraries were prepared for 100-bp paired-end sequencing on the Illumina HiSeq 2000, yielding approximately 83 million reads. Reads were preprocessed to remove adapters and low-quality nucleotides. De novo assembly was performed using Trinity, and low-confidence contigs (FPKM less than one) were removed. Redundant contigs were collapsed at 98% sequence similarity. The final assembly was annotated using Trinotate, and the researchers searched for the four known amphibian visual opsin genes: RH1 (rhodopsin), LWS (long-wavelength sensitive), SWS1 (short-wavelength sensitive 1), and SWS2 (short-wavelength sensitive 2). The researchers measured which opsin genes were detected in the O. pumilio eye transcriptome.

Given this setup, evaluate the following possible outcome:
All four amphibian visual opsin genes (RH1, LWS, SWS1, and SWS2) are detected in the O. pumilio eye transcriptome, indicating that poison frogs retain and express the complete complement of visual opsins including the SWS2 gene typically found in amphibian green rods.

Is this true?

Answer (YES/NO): NO